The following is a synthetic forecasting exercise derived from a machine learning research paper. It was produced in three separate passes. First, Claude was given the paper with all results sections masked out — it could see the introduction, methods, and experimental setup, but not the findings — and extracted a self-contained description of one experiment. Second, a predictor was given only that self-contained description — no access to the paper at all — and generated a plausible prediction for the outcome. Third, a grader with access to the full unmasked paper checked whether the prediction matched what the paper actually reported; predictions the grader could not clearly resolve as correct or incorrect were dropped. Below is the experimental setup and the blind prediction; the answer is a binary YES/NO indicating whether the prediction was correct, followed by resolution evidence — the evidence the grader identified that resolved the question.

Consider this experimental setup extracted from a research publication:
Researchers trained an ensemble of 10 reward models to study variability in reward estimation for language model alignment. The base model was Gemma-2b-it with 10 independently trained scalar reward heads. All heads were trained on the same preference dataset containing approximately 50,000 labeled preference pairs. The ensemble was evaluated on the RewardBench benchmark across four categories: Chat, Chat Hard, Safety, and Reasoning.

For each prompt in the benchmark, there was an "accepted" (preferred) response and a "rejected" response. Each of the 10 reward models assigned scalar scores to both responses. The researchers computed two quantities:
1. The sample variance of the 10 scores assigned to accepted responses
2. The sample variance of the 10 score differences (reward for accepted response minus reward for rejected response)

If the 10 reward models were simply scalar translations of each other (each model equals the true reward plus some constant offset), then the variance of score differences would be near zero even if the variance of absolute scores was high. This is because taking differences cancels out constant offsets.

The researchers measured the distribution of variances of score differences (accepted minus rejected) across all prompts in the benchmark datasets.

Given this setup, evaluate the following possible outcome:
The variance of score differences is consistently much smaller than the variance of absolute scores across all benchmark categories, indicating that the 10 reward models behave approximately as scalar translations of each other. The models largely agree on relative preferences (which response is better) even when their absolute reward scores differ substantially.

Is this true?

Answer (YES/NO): NO